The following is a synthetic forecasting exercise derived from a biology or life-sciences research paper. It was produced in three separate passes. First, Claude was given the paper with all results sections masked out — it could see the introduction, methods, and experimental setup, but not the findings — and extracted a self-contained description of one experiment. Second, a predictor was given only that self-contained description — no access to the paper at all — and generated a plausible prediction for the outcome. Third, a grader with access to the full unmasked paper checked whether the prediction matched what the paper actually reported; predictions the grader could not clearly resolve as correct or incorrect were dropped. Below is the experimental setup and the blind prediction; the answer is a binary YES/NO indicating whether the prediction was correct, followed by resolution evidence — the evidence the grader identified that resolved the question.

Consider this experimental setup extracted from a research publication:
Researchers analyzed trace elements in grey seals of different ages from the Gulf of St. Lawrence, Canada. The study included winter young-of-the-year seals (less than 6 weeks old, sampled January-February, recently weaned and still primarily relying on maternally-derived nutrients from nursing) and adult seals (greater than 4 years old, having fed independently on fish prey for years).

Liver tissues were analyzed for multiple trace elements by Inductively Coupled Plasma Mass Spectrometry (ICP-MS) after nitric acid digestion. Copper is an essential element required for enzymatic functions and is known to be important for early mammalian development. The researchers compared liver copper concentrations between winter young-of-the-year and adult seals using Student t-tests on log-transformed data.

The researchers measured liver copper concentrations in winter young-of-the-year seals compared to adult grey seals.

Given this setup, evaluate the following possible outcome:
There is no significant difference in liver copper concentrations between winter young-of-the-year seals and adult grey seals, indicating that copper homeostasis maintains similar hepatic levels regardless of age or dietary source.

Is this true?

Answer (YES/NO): YES